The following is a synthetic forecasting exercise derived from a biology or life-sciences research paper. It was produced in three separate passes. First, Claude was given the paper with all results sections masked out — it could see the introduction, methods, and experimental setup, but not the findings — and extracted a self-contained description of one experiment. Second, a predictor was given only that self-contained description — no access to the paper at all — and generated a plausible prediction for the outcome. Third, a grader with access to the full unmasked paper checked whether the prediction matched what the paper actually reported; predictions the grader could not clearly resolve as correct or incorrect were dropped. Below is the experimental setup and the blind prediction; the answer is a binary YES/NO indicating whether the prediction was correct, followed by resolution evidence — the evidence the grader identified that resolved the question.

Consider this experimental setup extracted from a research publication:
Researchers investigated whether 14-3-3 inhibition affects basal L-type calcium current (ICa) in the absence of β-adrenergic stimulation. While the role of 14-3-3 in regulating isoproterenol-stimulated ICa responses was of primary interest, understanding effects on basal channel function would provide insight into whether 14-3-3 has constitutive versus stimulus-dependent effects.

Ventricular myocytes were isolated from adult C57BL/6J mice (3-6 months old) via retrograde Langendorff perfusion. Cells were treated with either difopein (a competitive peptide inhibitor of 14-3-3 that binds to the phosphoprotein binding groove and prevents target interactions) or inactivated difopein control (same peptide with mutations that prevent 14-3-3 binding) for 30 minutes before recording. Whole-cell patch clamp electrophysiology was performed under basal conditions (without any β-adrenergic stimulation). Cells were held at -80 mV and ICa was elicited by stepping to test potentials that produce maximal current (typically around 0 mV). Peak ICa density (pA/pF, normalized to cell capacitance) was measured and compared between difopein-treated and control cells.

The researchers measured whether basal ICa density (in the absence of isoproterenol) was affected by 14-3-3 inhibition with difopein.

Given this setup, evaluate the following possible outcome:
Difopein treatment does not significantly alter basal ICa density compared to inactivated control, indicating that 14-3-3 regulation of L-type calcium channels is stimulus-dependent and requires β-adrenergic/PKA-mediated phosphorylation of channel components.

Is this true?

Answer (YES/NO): YES